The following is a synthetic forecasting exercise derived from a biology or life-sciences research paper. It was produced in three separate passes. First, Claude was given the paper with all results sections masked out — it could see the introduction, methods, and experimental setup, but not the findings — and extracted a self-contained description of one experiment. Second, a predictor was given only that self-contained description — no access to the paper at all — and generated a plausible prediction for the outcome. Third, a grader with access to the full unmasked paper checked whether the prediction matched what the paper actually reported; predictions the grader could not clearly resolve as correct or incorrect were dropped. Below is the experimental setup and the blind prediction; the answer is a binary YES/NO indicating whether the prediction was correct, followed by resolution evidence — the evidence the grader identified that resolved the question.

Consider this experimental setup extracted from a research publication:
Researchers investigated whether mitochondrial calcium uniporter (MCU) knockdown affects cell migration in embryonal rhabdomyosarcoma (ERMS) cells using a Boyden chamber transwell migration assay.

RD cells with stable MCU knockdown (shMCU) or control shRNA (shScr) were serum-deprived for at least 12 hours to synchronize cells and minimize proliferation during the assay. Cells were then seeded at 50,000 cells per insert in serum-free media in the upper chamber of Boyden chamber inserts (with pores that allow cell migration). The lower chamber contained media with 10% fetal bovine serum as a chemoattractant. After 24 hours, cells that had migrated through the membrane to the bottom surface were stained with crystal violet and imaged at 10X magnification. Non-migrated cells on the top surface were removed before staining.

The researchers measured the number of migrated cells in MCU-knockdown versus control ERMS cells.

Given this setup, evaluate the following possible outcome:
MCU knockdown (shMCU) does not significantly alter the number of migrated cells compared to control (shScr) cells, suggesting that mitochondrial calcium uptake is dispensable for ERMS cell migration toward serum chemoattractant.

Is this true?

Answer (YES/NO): NO